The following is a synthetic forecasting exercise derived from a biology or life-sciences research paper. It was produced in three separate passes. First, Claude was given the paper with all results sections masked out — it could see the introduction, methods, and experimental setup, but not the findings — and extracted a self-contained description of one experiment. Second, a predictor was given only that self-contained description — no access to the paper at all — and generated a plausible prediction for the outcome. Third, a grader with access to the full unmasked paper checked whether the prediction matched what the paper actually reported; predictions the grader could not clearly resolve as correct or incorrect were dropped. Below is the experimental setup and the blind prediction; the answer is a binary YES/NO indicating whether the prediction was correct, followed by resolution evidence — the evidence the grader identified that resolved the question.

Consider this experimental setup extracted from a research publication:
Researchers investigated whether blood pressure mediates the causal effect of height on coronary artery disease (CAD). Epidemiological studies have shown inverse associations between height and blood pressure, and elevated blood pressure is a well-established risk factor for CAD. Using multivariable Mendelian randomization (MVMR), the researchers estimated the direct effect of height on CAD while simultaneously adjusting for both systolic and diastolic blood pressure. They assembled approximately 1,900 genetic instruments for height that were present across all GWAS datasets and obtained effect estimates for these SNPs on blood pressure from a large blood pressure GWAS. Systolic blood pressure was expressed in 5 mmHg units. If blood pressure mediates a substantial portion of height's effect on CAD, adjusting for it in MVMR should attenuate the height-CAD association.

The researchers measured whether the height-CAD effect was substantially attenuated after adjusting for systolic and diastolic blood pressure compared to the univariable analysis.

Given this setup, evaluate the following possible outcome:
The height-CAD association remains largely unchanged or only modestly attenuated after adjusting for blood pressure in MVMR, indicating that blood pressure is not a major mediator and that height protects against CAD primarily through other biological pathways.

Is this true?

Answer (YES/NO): YES